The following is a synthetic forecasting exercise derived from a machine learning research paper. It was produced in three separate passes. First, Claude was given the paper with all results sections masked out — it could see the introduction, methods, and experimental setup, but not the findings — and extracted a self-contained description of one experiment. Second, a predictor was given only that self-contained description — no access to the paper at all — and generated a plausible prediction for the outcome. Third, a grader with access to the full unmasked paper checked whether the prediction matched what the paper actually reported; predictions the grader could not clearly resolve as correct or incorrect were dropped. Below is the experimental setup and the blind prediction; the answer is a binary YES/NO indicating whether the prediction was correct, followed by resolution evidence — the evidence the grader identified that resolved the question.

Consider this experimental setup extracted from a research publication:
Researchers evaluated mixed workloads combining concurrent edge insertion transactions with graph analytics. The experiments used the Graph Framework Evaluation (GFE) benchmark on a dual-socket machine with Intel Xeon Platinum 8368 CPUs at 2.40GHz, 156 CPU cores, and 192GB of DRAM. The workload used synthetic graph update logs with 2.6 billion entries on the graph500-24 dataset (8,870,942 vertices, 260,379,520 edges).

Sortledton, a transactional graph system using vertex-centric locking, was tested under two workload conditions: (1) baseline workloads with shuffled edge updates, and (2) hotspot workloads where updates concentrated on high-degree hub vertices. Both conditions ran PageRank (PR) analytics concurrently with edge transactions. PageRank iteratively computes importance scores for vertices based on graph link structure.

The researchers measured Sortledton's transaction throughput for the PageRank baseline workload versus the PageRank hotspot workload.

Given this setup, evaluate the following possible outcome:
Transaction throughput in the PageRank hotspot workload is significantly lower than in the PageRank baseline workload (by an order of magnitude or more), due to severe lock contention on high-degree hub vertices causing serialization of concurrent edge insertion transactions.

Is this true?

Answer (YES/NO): NO